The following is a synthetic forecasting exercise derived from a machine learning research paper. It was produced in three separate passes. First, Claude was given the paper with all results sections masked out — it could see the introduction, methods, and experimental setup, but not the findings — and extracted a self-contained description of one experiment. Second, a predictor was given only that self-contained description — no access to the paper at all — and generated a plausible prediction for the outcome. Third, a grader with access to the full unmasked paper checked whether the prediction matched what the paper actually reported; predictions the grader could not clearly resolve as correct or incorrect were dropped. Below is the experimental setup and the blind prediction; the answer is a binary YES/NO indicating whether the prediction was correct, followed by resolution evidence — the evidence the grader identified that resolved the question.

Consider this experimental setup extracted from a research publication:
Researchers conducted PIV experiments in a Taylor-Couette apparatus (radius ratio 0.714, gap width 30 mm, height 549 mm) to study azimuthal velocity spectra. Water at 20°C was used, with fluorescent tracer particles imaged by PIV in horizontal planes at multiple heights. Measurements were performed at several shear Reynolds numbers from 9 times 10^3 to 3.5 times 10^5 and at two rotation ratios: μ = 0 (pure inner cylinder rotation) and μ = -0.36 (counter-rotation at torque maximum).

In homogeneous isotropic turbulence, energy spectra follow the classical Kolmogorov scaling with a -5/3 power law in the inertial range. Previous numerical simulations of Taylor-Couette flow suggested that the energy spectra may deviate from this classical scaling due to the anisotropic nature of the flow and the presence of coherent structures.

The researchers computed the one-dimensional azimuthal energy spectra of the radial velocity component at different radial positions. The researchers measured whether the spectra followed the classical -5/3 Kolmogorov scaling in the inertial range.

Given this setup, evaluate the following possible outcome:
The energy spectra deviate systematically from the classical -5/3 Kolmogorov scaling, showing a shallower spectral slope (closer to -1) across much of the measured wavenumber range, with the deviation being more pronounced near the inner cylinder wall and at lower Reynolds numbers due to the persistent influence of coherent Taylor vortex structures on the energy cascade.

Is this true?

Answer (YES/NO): NO